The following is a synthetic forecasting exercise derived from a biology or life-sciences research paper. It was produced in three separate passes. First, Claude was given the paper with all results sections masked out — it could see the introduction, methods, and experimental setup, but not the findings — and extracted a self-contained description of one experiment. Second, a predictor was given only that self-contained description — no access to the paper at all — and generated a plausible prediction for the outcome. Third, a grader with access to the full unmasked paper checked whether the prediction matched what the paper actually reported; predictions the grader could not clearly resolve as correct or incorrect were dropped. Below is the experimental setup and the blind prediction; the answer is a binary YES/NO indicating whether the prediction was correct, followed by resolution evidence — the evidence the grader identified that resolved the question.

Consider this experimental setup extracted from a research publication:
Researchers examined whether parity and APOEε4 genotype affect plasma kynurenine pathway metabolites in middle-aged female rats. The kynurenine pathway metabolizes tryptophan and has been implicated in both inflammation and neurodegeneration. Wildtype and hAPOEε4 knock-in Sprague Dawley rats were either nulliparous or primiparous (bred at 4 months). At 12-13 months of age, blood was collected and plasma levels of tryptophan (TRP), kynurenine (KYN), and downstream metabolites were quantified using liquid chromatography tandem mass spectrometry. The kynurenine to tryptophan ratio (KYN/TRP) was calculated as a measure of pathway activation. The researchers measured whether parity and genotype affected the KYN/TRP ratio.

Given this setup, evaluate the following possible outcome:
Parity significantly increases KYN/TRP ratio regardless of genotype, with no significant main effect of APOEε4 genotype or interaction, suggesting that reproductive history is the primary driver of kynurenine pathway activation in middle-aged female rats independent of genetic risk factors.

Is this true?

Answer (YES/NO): YES